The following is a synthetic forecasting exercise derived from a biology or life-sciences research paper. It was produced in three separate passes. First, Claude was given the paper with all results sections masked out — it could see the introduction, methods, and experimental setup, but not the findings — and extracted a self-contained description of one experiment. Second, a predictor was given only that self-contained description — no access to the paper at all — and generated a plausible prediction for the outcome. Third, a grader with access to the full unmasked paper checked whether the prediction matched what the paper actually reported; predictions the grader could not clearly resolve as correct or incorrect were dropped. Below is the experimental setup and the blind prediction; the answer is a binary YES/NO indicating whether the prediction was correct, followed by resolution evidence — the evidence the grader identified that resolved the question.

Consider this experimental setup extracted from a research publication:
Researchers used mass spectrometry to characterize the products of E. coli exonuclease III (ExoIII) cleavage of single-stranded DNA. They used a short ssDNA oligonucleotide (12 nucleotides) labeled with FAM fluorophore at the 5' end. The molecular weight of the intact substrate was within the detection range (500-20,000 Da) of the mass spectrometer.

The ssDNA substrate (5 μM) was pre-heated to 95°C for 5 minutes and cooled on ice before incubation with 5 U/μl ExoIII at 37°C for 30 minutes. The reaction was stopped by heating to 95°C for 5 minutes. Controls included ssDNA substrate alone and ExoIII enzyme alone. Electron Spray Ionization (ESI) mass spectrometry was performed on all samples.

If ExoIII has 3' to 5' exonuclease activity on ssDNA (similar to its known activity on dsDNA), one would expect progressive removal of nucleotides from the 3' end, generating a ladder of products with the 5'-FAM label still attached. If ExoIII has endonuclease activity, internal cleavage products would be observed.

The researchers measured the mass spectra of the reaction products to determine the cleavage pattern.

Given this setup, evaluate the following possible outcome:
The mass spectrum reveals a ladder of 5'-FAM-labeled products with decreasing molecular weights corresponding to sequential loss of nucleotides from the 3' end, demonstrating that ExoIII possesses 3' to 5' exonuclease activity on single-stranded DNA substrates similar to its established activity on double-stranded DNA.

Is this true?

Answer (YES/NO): NO